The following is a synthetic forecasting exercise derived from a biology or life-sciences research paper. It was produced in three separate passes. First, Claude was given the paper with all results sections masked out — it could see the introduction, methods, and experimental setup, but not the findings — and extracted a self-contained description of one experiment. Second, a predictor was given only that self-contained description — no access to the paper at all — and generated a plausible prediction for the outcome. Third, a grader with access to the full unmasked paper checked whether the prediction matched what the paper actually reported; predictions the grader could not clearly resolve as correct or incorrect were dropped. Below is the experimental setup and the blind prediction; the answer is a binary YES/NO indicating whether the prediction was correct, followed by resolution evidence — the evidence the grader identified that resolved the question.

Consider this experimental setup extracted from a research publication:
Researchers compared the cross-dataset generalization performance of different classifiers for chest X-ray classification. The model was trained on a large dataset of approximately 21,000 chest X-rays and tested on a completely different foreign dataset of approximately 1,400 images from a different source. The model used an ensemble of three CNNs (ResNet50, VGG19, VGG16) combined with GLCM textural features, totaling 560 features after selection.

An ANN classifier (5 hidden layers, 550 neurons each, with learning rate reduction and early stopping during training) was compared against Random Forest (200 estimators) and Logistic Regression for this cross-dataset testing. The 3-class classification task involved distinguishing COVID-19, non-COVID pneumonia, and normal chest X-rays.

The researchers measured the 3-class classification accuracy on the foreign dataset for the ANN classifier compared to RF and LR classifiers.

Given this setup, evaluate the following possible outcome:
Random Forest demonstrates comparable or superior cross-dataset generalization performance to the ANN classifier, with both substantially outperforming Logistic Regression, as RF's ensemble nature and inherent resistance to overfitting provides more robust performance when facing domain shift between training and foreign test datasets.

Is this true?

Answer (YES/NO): NO